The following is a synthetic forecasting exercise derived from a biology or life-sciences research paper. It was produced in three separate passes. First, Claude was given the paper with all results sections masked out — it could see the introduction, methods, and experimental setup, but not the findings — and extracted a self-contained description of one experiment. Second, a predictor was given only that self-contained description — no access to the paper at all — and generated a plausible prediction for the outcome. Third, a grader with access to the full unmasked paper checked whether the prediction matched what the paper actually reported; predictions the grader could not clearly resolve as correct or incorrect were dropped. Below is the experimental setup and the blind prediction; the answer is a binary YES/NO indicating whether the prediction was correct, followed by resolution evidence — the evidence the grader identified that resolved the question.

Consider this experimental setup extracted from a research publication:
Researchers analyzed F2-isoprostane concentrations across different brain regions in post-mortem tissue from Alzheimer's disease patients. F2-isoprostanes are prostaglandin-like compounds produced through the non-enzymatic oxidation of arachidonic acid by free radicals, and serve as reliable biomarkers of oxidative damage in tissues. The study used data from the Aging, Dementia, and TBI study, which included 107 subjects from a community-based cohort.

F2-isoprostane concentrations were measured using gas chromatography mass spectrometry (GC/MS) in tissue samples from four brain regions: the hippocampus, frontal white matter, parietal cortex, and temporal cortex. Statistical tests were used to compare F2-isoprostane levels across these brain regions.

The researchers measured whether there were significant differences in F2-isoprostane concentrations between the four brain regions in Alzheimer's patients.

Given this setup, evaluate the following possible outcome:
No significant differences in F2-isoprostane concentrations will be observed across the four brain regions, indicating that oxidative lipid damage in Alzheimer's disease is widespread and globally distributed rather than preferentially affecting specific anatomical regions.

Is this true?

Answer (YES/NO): NO